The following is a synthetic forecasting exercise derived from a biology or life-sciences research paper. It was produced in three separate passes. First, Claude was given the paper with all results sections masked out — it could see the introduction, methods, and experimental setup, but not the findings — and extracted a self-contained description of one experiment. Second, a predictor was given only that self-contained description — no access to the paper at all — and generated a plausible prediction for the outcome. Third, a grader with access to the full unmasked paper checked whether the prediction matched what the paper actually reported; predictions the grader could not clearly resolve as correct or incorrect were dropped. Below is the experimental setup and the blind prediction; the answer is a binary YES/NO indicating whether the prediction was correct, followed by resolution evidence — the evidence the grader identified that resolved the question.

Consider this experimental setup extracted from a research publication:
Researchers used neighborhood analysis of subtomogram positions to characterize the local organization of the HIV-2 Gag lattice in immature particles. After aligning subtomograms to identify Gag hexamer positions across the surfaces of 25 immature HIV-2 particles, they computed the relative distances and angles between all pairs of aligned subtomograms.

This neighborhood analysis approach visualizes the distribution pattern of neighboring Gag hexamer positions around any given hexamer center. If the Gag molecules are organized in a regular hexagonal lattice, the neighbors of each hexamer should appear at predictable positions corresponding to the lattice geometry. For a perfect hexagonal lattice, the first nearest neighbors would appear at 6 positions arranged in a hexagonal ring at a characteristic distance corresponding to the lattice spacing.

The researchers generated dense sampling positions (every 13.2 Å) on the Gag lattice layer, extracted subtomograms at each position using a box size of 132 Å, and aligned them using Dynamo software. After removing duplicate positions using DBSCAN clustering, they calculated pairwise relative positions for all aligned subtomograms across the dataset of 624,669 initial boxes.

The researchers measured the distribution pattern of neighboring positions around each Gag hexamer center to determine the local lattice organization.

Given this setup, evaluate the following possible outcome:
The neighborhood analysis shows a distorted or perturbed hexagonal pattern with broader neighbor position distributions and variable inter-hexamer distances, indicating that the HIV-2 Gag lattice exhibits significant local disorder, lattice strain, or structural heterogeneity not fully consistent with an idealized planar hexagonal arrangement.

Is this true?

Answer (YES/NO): NO